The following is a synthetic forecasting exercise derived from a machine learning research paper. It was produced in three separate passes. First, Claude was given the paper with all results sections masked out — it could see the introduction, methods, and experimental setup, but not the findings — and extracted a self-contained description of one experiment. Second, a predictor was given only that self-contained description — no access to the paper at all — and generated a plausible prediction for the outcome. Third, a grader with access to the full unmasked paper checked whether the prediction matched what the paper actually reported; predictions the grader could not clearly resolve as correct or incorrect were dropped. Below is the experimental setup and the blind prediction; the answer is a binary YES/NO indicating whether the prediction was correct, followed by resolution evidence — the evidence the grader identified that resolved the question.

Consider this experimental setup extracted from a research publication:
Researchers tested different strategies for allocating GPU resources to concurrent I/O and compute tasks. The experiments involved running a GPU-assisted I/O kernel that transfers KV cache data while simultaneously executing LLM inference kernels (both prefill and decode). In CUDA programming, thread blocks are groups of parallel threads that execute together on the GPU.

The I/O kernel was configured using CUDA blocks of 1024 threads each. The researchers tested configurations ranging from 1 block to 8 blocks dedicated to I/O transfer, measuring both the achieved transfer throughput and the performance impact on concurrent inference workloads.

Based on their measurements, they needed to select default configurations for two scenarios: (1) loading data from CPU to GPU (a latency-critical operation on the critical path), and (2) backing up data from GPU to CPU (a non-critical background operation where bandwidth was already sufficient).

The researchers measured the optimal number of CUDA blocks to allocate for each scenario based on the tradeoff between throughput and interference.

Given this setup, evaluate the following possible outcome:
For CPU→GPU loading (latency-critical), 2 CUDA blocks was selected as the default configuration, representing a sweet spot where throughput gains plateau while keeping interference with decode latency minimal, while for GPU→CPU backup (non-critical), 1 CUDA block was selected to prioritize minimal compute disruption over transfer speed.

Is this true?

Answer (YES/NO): YES